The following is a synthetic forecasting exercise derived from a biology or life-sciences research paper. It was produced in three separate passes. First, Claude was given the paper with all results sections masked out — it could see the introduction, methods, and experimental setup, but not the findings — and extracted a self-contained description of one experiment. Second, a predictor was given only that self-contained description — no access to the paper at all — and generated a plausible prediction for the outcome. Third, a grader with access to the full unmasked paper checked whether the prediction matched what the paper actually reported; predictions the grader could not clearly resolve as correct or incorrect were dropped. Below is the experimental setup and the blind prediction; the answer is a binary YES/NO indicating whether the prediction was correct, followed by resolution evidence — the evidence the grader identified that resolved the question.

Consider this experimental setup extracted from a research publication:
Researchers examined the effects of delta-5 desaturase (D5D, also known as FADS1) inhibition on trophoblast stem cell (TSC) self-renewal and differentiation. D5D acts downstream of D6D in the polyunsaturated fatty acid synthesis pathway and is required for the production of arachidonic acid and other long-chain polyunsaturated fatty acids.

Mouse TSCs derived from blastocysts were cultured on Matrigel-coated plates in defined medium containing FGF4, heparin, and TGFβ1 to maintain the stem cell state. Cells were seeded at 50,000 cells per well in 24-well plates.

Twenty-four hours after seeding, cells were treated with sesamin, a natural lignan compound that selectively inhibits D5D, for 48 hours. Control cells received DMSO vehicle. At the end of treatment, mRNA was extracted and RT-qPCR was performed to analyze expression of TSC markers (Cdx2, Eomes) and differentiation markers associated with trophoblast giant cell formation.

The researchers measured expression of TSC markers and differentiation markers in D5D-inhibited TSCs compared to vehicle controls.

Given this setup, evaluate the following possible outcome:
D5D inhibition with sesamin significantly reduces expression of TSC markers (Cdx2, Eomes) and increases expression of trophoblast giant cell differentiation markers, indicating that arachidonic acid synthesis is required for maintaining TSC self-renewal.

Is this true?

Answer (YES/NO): NO